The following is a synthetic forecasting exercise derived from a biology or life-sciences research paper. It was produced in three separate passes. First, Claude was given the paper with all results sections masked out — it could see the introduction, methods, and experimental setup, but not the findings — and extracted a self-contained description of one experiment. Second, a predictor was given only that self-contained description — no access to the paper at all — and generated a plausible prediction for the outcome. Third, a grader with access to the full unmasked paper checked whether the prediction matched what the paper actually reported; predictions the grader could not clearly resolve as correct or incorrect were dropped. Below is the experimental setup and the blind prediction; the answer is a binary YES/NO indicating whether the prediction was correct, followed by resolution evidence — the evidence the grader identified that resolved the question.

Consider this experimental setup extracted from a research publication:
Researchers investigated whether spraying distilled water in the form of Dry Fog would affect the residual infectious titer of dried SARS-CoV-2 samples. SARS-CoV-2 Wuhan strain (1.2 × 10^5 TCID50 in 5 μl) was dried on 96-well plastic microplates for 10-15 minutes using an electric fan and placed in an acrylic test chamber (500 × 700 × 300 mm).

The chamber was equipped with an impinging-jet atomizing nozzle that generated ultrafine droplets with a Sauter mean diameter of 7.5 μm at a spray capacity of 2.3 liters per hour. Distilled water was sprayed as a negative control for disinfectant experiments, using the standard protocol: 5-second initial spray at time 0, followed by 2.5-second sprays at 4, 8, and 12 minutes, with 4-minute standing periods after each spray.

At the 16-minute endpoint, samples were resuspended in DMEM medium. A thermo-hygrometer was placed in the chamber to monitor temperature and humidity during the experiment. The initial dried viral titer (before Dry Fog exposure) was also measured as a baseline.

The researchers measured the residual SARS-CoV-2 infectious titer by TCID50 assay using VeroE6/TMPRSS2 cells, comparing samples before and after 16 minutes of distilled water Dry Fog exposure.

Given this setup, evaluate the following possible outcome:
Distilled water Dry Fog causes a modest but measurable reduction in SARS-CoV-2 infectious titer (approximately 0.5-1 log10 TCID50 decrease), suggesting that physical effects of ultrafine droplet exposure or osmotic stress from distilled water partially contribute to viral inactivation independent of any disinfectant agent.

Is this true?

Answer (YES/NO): NO